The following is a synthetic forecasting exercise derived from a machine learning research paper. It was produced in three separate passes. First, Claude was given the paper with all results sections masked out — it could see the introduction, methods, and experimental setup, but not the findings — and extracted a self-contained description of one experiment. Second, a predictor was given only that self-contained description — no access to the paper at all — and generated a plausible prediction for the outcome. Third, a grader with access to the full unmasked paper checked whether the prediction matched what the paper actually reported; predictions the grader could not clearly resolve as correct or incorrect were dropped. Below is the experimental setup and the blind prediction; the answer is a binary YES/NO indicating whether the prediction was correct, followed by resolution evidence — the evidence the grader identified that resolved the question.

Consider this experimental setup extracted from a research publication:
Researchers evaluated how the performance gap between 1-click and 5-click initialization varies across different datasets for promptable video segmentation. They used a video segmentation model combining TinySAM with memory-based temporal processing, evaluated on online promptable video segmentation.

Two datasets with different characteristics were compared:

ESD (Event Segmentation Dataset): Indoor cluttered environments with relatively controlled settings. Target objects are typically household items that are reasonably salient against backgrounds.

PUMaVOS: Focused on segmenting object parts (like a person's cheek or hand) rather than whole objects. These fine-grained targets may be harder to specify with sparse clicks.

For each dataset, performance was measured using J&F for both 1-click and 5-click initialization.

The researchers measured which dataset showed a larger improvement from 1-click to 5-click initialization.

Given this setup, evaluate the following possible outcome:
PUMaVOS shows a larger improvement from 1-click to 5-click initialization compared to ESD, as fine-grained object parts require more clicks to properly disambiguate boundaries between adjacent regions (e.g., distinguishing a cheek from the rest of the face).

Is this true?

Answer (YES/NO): YES